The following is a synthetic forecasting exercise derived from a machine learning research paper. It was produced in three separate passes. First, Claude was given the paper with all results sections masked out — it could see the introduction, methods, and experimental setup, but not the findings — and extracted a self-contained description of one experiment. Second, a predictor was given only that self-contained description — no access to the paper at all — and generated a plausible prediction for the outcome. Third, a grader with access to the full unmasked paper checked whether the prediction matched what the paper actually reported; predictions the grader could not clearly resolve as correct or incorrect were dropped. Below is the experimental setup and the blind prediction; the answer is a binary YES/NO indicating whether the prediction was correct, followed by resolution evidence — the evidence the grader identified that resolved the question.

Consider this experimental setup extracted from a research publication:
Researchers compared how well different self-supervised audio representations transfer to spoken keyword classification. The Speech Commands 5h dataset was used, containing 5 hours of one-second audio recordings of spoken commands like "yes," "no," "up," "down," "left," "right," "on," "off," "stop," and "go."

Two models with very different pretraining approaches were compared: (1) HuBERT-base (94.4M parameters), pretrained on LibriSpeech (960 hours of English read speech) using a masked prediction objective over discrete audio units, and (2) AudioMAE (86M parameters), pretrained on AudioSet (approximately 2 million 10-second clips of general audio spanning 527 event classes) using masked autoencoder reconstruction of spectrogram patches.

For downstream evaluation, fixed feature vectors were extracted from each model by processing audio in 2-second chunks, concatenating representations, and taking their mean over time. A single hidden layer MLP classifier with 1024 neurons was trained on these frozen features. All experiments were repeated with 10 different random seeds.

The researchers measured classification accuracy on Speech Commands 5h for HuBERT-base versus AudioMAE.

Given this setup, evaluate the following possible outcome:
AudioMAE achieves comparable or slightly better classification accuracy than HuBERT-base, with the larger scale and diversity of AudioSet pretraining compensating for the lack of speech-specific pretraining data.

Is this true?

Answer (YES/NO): NO